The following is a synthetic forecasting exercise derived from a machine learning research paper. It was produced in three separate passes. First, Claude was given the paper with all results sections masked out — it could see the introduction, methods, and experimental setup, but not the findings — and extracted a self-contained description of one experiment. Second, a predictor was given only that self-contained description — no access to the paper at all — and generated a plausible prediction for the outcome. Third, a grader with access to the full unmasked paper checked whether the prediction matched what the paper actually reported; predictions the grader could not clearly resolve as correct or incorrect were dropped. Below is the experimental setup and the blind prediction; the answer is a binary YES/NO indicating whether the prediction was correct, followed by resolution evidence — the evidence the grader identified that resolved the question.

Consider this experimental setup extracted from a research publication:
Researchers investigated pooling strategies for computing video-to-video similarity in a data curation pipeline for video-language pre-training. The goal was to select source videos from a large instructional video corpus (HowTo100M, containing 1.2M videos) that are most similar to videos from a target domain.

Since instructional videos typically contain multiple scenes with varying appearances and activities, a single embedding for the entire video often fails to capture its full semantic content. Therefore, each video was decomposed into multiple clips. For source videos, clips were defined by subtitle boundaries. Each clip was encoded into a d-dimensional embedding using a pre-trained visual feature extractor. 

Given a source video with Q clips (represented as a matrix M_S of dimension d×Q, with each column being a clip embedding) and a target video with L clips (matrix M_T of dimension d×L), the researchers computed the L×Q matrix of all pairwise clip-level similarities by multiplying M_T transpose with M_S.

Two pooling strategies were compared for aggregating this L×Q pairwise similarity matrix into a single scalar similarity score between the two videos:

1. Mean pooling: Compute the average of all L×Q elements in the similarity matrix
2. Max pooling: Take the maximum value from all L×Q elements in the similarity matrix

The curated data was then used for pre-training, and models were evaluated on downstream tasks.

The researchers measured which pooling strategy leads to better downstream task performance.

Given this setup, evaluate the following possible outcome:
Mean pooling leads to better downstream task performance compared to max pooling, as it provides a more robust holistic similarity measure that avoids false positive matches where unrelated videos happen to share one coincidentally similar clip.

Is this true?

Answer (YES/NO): YES